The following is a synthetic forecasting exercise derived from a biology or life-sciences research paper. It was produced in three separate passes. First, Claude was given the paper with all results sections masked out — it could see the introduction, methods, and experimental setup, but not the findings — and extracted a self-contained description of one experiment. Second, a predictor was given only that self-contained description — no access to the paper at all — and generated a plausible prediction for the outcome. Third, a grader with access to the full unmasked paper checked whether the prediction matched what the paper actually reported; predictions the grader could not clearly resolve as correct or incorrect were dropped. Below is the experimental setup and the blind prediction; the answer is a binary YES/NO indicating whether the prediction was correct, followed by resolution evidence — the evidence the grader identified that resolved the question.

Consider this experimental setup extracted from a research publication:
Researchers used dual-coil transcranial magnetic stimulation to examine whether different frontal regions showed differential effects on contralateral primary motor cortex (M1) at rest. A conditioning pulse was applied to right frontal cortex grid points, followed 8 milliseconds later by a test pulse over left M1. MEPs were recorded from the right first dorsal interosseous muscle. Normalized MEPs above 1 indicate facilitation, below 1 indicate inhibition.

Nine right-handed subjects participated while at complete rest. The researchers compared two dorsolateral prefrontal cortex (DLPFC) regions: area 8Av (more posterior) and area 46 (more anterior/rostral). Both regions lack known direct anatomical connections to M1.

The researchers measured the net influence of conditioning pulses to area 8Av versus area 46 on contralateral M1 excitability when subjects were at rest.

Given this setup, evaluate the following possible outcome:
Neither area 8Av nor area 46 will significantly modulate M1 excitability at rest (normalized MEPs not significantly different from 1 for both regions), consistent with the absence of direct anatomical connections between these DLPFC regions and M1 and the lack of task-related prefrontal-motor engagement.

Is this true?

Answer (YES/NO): NO